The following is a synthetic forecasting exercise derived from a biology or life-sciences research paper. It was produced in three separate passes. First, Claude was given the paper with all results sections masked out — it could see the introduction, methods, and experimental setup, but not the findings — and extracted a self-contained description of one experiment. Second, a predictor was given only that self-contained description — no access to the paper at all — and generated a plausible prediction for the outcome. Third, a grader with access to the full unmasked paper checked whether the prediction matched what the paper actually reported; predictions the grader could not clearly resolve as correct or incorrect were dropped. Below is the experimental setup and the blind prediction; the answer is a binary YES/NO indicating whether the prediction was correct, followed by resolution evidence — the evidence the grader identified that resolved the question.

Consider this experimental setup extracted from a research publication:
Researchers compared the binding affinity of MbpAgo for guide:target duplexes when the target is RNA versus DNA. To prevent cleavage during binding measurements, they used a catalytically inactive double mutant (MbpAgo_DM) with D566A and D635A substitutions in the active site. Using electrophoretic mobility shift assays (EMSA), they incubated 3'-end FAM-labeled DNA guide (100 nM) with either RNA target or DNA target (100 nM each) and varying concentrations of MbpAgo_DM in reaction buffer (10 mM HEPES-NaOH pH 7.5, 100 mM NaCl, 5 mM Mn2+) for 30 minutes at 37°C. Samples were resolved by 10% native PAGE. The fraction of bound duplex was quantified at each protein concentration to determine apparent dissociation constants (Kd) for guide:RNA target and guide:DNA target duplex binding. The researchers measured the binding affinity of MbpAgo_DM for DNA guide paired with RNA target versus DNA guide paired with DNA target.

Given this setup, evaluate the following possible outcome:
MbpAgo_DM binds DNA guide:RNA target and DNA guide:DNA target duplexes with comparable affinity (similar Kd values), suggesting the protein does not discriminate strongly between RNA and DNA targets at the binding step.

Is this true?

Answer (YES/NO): YES